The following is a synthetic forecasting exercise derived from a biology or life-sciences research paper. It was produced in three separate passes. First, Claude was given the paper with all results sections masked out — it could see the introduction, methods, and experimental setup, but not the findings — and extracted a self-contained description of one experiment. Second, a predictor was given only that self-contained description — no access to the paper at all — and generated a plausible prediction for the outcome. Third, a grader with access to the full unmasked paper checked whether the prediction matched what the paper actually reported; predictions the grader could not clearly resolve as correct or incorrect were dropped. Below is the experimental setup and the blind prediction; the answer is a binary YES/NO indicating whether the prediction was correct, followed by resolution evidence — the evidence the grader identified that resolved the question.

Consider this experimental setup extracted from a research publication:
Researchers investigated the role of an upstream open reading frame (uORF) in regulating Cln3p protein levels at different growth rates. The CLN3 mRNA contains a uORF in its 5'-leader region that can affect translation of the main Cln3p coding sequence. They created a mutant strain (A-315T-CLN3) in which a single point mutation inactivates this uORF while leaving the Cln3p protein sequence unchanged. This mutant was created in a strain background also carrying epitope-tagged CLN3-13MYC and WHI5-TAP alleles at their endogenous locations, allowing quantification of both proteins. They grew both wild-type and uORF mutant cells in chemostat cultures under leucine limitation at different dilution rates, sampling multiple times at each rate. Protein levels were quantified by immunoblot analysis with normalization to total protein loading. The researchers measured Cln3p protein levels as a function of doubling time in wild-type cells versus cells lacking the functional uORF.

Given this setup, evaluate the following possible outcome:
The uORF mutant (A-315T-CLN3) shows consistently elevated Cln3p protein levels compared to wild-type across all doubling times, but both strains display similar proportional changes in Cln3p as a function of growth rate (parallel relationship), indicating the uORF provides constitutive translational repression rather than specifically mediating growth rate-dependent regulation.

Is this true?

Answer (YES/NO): NO